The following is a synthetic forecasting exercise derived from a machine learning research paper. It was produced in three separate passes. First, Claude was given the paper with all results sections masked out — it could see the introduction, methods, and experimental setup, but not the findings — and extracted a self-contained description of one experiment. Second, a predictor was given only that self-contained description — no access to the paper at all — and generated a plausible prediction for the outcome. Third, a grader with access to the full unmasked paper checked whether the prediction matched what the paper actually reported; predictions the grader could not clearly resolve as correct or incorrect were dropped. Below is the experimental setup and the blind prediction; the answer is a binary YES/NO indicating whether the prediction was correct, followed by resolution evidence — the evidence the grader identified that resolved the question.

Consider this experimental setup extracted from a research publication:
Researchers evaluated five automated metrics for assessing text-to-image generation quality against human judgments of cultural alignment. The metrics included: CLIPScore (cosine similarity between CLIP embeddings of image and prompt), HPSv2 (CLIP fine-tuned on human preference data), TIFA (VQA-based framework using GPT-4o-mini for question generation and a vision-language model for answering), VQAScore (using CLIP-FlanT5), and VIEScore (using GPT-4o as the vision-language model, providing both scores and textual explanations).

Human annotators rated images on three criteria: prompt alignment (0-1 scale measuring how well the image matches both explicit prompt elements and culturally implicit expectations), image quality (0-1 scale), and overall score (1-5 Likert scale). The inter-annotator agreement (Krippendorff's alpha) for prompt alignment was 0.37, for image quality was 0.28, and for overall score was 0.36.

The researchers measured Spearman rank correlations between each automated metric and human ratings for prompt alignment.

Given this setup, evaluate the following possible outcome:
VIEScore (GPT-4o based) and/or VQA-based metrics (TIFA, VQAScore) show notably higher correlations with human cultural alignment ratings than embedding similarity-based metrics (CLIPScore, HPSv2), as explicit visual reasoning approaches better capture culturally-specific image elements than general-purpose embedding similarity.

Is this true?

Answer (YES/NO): YES